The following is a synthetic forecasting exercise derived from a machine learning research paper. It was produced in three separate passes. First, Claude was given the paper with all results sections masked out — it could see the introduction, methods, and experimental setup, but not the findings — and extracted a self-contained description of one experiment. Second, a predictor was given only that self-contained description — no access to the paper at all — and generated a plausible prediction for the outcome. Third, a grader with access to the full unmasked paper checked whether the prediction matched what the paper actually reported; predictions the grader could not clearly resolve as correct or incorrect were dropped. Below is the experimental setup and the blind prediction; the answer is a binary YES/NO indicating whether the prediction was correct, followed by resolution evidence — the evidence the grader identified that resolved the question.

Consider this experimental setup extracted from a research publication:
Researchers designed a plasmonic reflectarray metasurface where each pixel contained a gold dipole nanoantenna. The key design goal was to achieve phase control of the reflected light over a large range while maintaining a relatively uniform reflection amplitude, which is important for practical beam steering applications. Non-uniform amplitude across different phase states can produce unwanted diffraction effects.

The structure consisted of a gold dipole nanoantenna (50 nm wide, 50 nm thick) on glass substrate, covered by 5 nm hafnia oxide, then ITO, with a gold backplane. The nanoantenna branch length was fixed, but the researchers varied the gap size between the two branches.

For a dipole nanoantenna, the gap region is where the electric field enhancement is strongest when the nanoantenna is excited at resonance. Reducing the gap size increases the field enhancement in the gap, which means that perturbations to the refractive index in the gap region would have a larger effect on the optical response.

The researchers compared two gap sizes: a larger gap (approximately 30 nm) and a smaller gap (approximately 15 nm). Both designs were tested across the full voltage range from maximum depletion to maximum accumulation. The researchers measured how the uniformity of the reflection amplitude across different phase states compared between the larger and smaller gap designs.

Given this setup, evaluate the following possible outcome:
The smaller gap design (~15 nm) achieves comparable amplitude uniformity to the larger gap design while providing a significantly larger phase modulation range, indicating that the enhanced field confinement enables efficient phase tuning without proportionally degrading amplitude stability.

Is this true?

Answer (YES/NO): NO